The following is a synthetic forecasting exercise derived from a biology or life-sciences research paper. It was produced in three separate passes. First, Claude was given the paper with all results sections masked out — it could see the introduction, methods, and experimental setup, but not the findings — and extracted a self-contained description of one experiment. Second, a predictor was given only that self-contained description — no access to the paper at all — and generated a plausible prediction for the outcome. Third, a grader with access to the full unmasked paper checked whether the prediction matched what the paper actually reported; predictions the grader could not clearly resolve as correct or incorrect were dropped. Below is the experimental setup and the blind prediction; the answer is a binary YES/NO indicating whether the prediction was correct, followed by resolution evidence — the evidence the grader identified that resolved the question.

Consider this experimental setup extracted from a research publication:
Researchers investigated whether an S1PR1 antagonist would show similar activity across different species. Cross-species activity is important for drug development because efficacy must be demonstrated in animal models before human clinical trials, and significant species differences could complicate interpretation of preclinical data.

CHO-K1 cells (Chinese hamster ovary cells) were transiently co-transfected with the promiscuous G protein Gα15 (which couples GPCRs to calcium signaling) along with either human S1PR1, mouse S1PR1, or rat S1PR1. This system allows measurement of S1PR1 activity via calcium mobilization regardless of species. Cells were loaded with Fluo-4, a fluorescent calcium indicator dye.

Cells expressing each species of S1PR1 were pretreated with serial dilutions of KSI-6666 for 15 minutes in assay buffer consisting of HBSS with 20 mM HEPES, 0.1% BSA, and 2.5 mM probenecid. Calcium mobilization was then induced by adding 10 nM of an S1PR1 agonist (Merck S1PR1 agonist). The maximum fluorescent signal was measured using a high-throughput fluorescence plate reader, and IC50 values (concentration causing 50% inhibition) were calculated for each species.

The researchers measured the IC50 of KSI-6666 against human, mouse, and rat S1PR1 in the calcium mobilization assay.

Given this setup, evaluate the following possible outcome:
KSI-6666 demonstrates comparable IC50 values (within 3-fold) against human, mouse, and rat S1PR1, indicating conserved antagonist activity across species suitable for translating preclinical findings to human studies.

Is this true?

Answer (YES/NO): YES